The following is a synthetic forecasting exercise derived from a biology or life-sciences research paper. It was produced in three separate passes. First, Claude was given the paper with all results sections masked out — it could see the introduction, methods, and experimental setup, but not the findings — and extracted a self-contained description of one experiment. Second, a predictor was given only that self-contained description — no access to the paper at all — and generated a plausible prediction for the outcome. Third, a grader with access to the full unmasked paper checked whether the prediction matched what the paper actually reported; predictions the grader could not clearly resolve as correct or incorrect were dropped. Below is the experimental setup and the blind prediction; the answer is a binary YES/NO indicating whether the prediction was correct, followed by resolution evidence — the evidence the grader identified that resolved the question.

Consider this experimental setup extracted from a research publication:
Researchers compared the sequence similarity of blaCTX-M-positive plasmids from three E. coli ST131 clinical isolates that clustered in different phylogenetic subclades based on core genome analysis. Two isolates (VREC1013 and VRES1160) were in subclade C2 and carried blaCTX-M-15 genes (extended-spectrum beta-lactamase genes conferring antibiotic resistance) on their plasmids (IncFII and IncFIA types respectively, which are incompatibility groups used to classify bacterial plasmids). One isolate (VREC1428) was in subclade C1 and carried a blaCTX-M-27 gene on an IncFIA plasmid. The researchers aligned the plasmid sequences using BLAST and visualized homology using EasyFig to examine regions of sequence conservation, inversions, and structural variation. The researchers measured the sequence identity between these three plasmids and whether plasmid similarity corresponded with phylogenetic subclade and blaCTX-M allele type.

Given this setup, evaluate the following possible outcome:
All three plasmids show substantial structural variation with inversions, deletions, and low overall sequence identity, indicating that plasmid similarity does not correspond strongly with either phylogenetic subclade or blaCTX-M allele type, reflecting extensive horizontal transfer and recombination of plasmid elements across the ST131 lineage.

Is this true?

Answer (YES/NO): NO